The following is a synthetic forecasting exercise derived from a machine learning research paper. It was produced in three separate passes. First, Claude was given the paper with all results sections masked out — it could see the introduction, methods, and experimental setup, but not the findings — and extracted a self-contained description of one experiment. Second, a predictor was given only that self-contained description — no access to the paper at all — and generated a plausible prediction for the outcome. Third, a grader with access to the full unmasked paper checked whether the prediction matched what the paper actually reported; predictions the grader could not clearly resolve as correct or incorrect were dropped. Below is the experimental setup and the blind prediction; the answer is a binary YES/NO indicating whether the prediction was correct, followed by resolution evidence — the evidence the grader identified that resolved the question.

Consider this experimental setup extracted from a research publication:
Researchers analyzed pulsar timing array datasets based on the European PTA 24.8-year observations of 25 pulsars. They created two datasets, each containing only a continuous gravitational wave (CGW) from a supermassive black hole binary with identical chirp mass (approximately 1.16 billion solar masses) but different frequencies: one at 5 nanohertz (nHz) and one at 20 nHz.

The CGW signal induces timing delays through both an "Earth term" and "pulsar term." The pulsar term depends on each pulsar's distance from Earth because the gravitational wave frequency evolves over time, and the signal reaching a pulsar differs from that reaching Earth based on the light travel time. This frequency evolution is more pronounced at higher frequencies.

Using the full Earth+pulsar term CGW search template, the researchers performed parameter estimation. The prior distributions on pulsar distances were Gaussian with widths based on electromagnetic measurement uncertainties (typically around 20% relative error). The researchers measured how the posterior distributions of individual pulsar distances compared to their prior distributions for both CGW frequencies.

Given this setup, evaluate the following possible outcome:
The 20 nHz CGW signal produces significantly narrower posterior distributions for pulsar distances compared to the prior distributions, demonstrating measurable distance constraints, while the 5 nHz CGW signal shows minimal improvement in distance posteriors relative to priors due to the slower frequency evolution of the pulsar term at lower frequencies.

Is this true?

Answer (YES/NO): YES